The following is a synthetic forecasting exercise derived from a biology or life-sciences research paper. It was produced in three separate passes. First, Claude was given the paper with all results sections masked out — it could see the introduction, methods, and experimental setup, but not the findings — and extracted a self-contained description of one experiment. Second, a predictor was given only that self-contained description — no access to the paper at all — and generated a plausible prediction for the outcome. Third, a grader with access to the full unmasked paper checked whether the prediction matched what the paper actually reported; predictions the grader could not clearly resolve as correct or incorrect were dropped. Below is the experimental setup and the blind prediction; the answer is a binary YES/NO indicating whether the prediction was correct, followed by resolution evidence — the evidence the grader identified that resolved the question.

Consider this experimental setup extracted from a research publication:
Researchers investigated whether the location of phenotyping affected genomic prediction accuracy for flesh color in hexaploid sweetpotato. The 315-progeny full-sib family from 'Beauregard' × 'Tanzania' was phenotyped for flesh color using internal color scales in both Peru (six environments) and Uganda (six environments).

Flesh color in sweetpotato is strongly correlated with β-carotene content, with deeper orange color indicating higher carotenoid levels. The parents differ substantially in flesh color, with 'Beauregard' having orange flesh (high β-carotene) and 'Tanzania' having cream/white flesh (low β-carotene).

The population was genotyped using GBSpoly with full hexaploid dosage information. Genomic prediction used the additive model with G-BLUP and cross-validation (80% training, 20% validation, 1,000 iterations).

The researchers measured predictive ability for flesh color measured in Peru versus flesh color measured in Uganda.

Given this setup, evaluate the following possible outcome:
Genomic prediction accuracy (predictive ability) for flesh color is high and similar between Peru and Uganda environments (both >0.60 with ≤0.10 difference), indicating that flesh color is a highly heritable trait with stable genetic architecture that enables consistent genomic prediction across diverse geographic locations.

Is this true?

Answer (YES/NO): NO